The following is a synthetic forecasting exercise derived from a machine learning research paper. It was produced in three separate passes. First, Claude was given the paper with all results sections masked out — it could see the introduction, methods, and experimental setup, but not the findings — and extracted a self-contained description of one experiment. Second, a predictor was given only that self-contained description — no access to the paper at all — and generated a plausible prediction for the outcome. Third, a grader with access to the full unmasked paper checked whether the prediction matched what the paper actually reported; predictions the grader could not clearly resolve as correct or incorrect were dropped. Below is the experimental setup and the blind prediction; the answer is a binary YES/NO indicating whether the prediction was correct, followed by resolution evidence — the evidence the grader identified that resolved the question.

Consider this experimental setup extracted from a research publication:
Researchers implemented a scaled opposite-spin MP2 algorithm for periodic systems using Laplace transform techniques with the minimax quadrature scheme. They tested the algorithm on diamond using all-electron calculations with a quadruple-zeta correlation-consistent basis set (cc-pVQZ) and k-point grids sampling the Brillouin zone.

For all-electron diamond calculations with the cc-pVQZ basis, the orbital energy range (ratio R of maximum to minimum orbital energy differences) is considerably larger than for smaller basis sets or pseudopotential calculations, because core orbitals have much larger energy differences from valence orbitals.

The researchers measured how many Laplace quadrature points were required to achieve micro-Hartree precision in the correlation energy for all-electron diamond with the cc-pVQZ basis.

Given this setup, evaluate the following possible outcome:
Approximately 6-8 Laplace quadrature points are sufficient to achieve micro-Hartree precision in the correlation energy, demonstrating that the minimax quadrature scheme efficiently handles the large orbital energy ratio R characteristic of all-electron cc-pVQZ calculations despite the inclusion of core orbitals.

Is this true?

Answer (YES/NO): NO